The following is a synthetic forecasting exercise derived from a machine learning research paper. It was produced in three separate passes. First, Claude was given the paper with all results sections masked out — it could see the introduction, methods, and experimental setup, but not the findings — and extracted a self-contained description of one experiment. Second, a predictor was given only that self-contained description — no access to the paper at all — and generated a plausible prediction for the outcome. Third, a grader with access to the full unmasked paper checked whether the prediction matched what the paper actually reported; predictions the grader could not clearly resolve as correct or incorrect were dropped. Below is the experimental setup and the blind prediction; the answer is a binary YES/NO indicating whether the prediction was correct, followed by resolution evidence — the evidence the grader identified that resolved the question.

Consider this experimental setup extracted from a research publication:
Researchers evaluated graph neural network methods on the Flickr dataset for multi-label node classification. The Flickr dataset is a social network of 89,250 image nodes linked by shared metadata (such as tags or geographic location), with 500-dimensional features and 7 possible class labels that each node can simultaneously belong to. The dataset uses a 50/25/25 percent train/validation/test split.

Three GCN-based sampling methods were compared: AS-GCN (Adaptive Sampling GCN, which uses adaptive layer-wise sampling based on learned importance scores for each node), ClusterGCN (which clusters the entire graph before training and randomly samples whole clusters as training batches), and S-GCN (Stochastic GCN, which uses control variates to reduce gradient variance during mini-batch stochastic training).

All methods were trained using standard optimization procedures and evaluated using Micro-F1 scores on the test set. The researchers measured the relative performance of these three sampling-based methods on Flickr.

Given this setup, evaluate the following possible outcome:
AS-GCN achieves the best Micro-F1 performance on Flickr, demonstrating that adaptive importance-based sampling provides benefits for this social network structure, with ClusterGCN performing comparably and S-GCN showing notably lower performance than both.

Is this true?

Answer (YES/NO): NO